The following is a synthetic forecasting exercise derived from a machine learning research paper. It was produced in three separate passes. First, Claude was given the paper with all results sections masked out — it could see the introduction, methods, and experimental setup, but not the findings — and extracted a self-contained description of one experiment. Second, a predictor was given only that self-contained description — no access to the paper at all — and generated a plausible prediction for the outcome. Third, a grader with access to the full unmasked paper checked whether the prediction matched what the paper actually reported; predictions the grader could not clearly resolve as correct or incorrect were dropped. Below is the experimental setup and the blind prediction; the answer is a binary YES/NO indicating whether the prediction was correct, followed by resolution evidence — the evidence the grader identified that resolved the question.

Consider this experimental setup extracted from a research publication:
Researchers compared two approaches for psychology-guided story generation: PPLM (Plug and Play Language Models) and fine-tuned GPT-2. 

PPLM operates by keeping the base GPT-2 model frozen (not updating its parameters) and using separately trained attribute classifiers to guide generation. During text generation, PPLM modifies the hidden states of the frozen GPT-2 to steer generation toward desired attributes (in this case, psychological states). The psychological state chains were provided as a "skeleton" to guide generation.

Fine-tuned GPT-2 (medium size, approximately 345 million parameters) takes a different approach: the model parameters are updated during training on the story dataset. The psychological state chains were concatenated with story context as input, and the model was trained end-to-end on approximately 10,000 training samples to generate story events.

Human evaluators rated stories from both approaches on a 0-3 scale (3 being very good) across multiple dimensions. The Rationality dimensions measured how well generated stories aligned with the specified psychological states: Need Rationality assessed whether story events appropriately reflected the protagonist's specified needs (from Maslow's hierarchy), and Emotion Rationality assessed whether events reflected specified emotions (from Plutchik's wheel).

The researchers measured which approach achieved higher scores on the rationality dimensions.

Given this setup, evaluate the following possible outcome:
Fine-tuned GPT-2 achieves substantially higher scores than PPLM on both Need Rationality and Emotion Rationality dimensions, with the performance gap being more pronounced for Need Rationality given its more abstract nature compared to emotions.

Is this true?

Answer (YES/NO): YES